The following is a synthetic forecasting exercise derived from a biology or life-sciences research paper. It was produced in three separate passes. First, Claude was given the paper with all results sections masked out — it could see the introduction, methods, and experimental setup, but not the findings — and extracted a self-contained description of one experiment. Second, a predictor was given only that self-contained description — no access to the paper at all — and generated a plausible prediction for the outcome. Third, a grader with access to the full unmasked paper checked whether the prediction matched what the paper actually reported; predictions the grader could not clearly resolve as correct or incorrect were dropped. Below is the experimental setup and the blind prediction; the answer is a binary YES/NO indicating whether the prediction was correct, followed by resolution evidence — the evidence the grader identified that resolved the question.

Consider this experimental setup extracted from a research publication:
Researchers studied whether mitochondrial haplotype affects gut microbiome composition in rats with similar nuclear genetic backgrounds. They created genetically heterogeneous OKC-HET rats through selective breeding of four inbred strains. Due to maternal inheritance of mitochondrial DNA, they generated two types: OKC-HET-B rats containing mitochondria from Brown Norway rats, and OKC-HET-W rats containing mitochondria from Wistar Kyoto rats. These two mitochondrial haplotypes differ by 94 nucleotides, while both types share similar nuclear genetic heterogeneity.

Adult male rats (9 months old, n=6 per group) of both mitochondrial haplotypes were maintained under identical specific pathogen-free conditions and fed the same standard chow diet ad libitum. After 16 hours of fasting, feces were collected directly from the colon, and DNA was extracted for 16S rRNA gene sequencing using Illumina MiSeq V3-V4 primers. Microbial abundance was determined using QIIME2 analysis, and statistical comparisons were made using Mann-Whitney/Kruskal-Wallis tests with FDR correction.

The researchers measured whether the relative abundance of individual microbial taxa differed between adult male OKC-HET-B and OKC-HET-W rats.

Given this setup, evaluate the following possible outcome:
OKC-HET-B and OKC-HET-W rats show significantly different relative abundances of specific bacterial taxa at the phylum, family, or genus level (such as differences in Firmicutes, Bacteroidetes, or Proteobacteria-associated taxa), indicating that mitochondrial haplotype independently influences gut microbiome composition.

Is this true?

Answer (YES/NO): YES